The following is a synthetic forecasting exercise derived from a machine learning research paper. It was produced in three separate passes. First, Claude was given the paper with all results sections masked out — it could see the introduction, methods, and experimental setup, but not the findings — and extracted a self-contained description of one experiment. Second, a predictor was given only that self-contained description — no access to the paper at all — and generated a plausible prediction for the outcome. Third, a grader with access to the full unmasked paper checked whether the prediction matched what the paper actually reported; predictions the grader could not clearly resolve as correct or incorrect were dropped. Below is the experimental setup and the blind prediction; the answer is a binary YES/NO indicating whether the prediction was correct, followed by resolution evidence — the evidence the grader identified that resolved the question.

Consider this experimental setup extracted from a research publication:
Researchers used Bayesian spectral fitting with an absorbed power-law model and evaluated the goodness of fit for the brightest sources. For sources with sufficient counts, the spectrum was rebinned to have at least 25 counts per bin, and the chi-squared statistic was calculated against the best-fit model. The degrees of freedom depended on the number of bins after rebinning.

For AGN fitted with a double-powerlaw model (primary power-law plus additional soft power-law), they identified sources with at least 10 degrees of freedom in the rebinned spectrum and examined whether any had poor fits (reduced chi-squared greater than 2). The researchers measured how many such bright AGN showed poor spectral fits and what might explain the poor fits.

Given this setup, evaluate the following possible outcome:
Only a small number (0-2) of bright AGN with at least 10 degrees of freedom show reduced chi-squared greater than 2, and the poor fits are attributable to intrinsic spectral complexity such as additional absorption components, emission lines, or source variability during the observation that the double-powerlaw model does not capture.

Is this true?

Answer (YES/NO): NO